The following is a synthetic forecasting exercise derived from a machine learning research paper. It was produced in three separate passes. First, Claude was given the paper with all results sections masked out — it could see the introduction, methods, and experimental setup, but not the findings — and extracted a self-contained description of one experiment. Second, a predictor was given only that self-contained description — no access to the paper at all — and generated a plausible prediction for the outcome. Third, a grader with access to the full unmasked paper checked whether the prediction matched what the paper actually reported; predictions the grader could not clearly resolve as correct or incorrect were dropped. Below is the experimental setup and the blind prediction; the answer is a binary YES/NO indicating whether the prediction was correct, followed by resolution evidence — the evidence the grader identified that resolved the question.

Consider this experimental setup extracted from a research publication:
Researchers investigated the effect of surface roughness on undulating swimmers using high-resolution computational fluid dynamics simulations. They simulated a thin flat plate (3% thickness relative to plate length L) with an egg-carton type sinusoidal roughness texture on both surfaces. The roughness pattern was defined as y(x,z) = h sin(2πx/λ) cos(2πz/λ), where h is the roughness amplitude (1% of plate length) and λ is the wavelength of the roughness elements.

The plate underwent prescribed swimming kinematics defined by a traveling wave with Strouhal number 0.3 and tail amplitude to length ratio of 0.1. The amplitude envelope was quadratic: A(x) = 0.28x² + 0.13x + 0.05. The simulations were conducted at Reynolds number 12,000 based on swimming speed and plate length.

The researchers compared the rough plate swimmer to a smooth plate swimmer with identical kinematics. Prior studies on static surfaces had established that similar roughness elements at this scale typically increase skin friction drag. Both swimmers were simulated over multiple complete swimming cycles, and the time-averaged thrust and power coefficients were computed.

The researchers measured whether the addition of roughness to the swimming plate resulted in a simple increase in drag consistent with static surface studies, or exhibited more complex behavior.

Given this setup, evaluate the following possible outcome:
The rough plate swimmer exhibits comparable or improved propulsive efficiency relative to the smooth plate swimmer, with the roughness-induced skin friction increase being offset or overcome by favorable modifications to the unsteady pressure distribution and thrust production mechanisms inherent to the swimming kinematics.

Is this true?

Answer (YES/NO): YES